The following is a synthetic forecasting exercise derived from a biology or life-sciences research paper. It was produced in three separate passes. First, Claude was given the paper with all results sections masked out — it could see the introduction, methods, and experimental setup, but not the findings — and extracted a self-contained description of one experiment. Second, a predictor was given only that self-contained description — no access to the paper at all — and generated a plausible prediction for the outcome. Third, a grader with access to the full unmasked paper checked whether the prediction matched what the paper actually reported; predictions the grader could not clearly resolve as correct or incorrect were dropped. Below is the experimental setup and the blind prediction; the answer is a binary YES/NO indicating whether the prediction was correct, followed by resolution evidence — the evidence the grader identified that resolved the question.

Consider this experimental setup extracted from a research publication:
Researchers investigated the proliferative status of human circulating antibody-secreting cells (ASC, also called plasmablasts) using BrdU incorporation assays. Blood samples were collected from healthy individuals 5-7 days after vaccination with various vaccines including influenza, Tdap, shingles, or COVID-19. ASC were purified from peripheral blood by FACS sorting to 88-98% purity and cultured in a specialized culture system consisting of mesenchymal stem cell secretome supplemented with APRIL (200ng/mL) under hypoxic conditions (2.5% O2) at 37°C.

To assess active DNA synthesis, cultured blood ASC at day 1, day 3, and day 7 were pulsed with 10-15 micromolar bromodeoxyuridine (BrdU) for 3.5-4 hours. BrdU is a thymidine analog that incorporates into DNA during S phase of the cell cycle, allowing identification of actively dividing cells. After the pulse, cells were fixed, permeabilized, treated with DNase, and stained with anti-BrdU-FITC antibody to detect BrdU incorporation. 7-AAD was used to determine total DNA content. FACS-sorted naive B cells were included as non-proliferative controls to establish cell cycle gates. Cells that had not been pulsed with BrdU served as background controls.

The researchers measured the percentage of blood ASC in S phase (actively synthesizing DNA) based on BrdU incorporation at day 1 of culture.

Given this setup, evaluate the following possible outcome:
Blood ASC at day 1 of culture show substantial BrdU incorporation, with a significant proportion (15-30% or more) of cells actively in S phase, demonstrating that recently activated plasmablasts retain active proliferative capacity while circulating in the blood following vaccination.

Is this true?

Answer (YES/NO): NO